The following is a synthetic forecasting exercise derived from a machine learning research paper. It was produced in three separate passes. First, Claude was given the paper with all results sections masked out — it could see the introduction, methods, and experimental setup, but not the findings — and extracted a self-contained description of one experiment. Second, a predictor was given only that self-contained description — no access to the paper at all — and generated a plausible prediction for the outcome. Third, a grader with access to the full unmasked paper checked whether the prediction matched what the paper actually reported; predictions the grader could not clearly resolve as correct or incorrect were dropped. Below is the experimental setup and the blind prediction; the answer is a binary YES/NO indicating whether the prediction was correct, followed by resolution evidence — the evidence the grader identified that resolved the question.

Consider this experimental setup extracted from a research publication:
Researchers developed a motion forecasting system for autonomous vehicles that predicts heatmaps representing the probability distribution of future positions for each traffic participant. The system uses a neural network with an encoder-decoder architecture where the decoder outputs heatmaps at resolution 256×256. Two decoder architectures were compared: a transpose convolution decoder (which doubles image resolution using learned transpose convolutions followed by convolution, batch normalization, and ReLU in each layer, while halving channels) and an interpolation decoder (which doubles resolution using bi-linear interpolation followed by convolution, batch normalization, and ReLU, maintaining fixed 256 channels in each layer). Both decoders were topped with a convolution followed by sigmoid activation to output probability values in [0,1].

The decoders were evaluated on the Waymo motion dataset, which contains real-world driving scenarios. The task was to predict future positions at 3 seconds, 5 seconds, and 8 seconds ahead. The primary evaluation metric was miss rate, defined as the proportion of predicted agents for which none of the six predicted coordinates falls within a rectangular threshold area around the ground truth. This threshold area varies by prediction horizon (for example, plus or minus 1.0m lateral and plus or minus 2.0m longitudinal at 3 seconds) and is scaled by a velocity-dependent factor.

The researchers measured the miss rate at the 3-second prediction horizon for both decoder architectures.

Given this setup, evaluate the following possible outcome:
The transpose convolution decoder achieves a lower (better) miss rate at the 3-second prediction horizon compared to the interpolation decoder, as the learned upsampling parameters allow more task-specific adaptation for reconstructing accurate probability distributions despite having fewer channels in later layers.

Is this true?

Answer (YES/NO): YES